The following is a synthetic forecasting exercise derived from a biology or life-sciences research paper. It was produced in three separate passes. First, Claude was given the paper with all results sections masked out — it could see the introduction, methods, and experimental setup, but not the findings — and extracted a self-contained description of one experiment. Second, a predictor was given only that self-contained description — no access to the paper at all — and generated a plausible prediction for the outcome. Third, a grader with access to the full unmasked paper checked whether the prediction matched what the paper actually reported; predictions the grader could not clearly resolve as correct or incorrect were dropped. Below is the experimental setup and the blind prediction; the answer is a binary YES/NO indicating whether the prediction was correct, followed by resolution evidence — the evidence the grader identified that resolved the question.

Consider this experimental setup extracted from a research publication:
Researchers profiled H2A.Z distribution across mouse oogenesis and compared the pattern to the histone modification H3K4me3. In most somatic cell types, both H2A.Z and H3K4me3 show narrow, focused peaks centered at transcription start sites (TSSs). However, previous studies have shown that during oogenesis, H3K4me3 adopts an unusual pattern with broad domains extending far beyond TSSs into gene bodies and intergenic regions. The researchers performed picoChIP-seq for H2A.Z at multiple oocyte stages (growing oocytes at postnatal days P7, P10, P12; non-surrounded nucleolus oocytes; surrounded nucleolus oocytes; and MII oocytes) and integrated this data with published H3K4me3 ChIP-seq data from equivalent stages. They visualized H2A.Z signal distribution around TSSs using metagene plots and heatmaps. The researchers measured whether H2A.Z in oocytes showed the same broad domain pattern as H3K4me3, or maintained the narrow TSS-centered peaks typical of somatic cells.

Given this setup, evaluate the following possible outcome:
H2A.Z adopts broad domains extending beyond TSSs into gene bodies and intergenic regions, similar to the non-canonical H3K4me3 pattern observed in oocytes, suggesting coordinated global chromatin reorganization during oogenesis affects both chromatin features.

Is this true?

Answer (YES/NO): NO